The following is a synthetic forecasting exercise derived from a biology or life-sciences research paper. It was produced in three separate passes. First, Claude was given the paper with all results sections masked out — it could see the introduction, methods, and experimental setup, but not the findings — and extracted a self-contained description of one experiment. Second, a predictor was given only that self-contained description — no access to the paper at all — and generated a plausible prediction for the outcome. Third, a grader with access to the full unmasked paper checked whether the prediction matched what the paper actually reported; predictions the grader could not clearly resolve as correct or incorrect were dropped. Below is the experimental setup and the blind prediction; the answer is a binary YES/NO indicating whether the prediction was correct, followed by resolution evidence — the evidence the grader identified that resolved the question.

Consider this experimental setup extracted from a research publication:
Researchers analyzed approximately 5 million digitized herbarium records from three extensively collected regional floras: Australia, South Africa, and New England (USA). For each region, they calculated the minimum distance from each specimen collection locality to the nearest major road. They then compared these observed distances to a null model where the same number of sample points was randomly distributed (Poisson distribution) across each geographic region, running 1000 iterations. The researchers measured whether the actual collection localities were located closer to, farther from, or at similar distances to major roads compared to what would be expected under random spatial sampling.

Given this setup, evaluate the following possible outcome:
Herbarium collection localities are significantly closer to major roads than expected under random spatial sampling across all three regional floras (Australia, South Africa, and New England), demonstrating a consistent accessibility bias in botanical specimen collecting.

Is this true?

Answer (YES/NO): YES